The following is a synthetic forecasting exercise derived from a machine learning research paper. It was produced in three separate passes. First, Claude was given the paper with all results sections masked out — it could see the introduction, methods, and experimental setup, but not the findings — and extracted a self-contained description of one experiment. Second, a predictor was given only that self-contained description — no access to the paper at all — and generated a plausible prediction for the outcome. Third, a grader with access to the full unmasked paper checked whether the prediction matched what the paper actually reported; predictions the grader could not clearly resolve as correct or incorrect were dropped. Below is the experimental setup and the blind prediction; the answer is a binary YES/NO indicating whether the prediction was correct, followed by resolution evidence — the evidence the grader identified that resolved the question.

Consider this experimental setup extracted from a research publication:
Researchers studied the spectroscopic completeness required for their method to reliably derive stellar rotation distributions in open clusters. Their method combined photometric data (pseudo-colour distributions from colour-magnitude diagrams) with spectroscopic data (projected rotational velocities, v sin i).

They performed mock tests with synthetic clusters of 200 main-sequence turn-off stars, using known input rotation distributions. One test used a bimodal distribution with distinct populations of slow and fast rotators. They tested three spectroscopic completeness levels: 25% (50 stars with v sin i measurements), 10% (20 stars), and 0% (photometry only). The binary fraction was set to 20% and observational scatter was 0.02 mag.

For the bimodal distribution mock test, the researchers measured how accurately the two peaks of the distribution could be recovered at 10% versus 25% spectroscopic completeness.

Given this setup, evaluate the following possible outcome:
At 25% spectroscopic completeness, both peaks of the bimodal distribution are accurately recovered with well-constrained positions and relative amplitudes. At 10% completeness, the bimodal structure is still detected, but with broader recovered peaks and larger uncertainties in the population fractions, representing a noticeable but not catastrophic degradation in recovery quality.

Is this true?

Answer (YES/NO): NO